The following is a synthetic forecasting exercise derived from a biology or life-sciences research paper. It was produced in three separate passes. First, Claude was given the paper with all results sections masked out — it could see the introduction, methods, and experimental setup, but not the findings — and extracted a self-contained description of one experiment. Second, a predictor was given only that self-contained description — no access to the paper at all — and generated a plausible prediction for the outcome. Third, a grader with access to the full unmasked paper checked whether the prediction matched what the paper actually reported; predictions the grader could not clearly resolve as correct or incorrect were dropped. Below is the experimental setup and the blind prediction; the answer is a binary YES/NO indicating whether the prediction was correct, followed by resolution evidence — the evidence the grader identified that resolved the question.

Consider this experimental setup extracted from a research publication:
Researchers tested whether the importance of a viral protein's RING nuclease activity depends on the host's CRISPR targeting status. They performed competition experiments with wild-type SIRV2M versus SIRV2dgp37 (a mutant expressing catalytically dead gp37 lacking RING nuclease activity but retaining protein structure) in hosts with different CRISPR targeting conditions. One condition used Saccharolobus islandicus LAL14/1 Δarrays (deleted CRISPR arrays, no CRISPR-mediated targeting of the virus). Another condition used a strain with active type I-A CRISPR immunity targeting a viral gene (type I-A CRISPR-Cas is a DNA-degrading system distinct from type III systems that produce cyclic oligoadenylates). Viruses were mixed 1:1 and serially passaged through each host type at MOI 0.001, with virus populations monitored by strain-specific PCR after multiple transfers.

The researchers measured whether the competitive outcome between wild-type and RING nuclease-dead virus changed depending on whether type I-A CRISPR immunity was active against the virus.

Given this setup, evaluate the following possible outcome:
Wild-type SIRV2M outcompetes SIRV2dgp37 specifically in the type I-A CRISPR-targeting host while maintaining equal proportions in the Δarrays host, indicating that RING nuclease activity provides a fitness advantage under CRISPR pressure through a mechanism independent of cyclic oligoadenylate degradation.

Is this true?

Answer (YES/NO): NO